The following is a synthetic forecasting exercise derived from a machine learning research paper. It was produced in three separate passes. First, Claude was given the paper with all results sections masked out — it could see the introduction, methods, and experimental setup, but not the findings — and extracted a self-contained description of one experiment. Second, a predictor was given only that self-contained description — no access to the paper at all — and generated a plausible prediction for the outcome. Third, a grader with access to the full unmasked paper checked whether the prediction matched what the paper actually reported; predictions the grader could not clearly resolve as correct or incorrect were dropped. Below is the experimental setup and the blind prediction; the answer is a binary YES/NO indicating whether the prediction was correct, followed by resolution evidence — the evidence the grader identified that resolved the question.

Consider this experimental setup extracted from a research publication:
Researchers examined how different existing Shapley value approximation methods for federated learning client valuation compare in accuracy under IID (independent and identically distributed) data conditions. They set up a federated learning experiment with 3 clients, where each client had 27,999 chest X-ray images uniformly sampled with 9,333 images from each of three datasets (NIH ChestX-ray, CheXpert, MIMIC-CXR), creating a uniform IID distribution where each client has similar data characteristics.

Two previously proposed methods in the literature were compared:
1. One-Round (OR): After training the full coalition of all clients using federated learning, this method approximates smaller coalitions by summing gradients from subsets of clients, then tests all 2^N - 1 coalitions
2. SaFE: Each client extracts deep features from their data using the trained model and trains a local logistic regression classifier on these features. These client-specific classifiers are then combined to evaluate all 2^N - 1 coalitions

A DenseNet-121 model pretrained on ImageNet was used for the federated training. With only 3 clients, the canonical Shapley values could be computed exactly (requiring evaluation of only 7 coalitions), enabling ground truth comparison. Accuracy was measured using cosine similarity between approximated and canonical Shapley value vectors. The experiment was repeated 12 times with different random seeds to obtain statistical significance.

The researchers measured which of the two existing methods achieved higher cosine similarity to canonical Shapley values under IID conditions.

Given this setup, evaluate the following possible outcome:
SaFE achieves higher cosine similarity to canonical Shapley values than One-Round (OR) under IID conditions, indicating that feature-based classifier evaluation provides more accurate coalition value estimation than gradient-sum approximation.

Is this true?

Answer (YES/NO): YES